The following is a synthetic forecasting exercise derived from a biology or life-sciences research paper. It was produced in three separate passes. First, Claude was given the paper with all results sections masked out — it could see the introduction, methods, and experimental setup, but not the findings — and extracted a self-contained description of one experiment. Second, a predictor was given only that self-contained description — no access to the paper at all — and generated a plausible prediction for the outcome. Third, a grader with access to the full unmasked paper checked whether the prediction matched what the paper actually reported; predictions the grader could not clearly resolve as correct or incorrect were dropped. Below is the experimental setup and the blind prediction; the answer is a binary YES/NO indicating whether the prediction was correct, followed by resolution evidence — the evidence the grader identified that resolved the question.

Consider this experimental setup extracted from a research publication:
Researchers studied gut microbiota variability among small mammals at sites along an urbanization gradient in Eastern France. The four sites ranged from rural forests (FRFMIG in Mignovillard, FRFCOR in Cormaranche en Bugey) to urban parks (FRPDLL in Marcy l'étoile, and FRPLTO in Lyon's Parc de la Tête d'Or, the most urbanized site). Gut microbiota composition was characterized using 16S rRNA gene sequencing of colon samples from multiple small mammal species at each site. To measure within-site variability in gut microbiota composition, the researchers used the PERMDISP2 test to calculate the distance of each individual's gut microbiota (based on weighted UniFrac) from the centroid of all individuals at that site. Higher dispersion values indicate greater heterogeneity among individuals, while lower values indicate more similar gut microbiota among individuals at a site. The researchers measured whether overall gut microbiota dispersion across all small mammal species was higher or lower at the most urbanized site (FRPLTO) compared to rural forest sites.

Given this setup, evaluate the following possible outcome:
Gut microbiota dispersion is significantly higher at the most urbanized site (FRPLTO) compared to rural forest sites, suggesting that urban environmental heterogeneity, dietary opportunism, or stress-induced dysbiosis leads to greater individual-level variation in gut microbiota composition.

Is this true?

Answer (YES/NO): YES